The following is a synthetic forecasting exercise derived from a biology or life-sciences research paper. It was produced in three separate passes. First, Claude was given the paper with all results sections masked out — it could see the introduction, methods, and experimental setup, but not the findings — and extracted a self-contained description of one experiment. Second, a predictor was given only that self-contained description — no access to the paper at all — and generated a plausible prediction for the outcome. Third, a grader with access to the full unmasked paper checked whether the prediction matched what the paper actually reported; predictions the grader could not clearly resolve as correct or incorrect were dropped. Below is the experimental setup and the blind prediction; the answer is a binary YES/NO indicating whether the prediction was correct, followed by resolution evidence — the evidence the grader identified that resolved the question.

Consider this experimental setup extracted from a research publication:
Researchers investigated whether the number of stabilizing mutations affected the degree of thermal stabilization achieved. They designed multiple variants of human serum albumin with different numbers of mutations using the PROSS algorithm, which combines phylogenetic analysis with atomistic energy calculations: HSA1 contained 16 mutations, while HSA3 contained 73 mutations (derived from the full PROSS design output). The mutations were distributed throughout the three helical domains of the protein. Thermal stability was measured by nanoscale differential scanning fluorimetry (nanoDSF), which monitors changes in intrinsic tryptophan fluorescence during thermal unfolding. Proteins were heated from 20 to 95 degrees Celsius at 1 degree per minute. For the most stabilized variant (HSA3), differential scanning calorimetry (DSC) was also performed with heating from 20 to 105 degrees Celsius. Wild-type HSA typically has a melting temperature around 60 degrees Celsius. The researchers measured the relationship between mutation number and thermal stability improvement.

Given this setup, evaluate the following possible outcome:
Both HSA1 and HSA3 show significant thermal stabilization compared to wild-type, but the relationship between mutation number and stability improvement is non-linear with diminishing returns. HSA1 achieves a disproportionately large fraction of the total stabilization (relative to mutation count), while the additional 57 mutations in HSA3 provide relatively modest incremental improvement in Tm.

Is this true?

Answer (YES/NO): YES